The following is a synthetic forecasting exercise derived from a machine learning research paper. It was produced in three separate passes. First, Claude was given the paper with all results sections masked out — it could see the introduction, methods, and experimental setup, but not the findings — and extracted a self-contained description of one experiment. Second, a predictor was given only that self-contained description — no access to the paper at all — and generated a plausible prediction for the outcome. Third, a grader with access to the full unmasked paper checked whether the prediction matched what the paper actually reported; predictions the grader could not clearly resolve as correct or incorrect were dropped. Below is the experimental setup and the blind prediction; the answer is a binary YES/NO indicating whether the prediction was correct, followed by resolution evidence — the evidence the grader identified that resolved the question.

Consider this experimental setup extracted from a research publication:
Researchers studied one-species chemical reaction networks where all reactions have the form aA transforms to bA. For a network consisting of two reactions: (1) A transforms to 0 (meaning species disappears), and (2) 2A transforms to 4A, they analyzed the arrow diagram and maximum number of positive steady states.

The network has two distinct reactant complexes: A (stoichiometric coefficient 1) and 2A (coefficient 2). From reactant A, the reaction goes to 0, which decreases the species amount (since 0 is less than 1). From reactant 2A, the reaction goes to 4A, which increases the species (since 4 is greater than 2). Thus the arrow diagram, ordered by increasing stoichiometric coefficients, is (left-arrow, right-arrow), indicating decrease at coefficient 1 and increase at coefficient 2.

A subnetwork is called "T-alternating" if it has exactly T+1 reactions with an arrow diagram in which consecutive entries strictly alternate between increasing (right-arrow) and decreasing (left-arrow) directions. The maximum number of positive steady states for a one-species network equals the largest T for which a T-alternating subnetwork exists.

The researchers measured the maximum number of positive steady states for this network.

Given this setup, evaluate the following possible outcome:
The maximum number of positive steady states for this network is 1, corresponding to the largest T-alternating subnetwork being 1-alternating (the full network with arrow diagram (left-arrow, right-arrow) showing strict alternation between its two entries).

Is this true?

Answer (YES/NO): YES